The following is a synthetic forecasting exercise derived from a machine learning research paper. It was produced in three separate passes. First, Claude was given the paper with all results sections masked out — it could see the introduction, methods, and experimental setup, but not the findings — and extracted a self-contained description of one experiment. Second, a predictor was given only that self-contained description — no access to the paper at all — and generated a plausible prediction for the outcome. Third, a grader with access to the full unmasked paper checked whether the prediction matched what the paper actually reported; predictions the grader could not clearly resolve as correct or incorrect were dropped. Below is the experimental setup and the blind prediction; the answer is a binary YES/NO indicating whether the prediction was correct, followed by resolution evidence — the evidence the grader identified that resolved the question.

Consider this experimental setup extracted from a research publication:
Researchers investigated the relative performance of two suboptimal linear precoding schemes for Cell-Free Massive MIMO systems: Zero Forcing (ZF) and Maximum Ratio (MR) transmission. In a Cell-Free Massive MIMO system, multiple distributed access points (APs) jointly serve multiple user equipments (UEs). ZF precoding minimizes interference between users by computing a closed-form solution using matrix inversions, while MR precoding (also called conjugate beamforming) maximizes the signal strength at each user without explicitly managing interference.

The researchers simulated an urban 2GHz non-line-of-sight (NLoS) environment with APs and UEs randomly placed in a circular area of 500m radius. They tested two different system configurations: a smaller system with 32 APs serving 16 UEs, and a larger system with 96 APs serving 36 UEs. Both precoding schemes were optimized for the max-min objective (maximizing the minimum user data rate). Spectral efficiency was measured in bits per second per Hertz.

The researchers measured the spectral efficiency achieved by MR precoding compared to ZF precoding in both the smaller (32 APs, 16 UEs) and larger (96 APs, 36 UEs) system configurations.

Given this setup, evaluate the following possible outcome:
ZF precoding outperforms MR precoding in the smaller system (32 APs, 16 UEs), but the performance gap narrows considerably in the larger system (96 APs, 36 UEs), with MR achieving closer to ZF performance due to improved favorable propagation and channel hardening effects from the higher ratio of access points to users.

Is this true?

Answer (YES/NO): NO